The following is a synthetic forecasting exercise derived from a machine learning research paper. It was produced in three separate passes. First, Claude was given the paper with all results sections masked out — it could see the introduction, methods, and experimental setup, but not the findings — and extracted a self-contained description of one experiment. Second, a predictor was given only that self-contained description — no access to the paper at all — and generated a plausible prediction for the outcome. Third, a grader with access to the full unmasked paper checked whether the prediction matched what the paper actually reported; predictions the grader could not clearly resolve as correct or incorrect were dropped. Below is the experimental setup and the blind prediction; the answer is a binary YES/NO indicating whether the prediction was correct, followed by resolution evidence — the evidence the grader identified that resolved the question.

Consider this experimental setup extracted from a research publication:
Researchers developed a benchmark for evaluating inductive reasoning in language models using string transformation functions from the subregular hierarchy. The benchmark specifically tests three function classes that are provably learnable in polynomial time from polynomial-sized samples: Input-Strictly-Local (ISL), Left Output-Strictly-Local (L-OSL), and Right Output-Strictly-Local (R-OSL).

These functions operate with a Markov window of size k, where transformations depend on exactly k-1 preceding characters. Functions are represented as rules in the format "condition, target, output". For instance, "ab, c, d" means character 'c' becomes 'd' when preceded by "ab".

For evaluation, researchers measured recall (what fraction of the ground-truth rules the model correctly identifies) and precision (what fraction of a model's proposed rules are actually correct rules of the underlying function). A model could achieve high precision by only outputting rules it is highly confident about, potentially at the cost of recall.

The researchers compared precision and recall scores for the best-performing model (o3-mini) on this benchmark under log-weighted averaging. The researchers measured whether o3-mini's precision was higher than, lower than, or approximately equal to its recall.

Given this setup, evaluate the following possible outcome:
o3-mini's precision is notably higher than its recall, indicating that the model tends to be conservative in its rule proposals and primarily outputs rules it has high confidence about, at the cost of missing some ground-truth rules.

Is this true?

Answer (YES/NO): YES